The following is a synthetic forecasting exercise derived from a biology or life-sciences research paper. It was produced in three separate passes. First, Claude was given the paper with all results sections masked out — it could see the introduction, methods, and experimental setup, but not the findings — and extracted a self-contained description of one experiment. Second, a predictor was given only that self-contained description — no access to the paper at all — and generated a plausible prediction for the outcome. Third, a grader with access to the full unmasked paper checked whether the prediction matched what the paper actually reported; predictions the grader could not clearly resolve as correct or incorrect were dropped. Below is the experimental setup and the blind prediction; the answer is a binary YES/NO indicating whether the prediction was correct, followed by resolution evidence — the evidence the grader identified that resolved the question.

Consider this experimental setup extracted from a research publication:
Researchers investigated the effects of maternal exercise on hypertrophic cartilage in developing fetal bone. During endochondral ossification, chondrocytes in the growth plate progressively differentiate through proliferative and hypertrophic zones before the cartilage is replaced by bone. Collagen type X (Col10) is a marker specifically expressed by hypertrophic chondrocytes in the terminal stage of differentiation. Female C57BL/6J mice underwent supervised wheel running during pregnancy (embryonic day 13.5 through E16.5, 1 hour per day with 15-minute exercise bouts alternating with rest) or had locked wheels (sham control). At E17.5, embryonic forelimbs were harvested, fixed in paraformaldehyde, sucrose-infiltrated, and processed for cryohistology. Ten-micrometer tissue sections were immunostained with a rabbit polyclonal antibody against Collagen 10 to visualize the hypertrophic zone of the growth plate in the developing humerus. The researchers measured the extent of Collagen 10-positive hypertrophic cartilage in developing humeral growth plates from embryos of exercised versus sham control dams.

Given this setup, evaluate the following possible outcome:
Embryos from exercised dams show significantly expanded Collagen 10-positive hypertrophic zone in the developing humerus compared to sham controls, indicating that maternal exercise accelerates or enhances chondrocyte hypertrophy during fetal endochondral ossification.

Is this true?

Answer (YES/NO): NO